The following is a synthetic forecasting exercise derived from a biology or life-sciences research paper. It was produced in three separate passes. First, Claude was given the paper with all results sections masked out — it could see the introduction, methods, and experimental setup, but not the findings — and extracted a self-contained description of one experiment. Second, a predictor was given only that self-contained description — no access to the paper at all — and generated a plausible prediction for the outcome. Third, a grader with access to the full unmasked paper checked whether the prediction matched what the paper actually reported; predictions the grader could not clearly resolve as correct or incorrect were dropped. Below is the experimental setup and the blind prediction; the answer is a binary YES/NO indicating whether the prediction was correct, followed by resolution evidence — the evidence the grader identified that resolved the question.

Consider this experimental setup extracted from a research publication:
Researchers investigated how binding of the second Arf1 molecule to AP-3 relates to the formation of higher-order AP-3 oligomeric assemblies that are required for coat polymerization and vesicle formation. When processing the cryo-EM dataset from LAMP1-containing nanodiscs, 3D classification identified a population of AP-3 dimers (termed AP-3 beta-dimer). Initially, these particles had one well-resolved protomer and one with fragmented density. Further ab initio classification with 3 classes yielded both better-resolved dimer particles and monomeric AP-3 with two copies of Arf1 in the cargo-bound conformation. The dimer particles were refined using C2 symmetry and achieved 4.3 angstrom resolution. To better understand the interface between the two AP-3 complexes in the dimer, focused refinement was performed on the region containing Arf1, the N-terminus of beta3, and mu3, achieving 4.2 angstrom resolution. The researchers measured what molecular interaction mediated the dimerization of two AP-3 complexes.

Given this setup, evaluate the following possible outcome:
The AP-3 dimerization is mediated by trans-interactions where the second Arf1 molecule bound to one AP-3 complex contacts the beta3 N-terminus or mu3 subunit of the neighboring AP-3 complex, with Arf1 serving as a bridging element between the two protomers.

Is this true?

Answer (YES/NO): NO